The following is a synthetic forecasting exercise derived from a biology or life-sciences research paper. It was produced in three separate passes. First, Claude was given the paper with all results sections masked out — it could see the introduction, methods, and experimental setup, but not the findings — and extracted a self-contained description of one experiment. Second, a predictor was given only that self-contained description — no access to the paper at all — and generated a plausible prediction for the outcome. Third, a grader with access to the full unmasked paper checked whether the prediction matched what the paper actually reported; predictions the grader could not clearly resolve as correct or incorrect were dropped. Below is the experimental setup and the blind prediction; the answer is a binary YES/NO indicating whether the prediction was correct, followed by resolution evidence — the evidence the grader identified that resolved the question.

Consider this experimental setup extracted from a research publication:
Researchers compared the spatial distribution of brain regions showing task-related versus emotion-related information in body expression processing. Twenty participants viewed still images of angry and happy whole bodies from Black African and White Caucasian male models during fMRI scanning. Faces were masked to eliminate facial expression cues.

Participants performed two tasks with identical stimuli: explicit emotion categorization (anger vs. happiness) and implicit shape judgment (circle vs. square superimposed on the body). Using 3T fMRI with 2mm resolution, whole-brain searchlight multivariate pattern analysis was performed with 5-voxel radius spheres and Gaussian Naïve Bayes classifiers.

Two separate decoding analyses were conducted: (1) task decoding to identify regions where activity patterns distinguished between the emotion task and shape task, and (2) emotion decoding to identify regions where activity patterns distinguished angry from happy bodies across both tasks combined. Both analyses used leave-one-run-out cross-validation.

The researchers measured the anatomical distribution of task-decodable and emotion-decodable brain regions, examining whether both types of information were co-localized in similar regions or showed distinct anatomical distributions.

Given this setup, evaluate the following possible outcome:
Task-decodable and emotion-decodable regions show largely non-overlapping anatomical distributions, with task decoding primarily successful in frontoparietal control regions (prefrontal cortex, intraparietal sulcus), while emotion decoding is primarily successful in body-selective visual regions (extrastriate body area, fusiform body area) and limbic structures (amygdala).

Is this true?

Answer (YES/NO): NO